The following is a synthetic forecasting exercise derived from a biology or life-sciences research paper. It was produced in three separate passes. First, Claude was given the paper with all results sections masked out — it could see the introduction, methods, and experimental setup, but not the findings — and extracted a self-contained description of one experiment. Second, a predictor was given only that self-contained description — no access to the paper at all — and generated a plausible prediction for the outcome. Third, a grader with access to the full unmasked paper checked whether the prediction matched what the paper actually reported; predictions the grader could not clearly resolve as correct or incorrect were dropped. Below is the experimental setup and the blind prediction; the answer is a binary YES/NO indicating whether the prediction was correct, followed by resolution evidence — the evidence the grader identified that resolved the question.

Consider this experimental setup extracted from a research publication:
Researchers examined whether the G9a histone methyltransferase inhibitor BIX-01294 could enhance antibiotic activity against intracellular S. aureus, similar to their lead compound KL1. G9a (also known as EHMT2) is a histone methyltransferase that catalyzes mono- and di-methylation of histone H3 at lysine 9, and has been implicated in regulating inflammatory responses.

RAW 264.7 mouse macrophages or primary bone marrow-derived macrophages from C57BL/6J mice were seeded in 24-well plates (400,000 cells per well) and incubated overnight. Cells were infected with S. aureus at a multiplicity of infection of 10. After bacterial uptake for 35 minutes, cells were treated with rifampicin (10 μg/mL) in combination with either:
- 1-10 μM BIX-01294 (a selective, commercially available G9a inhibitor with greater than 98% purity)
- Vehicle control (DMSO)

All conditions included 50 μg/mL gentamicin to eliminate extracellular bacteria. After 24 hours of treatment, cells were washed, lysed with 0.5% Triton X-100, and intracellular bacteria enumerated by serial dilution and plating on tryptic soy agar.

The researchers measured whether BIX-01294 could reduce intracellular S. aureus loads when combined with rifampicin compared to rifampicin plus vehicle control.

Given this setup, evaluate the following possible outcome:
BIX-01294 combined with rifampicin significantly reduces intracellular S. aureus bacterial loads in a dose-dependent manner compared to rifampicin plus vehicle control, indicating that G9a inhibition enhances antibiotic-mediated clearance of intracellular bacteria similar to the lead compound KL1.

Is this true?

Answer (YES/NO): YES